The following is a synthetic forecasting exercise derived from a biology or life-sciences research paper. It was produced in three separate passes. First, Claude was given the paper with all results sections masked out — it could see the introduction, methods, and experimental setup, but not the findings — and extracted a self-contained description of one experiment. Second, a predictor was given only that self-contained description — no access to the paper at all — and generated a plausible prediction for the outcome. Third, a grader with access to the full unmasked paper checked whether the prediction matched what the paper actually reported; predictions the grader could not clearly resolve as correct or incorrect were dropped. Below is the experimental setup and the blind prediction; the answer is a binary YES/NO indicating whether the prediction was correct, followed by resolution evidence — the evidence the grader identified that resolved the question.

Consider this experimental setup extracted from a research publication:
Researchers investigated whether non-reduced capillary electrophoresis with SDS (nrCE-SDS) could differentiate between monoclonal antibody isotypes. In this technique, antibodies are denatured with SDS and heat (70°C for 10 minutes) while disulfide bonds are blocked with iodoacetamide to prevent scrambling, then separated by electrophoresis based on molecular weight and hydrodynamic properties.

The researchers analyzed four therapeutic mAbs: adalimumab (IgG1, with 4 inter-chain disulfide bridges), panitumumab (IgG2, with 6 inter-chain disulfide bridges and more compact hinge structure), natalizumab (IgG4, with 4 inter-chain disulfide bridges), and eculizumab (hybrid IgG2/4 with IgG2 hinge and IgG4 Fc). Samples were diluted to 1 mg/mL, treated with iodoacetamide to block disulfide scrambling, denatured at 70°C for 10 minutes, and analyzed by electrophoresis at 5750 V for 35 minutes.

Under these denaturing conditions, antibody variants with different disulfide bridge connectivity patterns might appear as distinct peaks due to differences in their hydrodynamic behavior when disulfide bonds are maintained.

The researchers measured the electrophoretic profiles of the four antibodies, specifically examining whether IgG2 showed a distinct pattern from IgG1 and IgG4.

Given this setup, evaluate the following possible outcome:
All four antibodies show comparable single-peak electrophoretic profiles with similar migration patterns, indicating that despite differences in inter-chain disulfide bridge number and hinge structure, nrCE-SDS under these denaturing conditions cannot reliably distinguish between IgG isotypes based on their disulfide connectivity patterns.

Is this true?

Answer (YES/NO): NO